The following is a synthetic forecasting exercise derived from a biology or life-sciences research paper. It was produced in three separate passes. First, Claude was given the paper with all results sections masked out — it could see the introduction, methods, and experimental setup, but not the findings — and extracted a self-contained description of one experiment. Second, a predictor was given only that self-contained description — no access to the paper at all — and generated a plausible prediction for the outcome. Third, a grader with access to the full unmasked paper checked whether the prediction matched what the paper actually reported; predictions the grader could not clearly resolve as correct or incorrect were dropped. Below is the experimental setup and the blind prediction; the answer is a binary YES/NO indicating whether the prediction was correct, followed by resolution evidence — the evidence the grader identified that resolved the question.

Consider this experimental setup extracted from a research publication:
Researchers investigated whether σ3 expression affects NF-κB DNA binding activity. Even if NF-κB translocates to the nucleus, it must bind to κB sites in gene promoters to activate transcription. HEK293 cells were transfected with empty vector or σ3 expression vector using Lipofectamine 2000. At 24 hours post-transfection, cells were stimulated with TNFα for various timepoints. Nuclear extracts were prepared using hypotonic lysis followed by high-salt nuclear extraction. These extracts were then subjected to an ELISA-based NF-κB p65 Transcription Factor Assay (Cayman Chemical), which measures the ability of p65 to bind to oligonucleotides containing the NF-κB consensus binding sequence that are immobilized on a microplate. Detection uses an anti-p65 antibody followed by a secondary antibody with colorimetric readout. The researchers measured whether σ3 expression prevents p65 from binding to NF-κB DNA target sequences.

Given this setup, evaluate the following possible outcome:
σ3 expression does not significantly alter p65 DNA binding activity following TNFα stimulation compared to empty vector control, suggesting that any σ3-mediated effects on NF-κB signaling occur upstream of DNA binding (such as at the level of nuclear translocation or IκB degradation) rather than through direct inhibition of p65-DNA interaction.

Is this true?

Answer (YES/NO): NO